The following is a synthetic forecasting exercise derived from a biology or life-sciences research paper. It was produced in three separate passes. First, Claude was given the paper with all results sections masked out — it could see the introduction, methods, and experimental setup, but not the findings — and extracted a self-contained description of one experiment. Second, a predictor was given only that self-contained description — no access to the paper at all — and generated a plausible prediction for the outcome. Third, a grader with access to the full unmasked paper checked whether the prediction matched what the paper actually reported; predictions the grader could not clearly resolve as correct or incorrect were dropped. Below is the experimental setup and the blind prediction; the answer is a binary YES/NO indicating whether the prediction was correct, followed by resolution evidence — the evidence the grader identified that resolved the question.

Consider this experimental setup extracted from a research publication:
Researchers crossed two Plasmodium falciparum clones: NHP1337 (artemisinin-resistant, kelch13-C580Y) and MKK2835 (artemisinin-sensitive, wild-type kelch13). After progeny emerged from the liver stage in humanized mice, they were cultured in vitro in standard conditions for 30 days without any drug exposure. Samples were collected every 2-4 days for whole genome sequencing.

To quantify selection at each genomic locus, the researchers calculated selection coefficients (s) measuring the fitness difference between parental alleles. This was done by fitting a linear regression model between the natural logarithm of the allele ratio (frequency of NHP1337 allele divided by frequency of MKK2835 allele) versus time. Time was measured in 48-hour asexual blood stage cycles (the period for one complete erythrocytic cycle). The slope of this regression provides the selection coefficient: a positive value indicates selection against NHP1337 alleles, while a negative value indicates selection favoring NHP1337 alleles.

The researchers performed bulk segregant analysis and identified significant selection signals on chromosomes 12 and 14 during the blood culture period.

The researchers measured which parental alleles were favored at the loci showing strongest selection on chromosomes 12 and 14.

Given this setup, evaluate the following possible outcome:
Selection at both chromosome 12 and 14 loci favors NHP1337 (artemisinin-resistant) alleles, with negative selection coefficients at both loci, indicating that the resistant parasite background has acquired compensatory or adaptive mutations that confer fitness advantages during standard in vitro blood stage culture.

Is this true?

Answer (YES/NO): NO